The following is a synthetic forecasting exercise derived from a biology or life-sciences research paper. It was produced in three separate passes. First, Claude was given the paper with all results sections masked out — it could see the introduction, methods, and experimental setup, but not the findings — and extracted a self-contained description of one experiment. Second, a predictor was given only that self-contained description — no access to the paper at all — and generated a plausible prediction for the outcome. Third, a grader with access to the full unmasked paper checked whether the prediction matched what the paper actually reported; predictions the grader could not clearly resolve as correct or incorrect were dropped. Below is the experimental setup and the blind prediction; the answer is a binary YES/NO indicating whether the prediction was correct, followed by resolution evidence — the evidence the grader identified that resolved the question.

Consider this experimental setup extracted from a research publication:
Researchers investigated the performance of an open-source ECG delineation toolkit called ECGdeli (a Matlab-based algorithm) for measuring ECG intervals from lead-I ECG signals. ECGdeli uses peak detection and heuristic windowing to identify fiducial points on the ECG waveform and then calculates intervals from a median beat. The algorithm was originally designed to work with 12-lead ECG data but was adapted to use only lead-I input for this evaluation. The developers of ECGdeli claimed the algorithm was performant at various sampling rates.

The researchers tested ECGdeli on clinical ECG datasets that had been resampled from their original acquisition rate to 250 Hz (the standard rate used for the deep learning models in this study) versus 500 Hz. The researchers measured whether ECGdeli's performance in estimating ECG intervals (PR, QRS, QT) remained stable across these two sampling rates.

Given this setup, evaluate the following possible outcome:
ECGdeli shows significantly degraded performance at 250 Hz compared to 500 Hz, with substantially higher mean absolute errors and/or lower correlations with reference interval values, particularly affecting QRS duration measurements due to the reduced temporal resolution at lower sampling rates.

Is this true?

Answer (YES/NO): NO